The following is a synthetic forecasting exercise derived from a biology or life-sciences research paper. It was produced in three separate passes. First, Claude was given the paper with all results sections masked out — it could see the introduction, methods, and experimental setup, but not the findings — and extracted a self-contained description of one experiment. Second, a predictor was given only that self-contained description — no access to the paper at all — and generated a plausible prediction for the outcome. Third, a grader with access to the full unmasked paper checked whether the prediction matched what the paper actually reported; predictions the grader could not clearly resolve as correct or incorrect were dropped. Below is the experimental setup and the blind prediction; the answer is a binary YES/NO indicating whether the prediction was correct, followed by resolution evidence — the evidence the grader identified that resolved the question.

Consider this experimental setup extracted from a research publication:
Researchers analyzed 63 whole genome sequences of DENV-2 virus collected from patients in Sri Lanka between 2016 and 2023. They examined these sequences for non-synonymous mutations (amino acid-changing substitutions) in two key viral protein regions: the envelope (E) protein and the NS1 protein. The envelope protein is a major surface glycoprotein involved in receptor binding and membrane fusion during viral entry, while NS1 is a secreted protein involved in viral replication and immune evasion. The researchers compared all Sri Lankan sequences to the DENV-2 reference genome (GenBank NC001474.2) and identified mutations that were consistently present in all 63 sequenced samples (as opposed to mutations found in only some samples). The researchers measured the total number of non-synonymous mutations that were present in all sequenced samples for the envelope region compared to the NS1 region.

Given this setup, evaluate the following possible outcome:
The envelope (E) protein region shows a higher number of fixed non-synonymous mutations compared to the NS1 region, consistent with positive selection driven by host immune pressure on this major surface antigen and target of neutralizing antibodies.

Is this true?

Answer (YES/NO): NO